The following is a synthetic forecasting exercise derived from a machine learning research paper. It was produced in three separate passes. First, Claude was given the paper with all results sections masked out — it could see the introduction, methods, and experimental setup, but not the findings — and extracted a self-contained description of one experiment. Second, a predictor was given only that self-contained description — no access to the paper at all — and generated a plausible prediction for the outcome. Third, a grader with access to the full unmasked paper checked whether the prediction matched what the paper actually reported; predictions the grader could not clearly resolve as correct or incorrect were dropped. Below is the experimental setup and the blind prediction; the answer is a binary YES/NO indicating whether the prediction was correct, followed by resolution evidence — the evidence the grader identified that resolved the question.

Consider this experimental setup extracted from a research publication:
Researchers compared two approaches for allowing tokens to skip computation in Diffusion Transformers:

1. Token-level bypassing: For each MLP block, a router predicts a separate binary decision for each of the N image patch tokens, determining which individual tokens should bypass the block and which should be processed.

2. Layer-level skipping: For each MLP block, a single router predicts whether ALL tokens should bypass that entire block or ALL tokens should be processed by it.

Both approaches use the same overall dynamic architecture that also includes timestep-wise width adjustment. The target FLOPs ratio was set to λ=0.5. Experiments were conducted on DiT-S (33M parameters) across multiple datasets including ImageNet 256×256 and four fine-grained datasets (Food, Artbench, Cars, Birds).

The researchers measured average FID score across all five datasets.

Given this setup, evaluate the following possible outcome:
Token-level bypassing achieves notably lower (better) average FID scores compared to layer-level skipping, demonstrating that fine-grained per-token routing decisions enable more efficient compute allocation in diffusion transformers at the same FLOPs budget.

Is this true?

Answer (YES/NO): YES